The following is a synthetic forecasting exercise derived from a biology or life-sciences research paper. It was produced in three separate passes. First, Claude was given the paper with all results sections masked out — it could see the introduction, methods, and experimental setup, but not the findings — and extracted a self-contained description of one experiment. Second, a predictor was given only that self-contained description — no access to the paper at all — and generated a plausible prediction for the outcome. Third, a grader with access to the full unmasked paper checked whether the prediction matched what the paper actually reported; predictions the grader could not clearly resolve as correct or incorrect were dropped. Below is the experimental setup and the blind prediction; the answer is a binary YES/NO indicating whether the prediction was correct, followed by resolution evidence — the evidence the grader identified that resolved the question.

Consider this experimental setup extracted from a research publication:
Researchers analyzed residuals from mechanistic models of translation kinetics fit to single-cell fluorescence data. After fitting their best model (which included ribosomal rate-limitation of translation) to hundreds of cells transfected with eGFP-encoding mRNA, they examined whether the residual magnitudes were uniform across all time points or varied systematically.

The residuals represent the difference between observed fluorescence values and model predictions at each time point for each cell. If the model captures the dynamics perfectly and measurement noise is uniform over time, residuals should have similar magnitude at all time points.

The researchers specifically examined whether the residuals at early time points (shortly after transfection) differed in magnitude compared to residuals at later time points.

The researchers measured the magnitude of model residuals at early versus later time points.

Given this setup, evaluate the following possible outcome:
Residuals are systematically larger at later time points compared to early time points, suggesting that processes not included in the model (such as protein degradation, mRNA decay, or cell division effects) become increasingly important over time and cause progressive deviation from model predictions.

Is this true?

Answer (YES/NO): NO